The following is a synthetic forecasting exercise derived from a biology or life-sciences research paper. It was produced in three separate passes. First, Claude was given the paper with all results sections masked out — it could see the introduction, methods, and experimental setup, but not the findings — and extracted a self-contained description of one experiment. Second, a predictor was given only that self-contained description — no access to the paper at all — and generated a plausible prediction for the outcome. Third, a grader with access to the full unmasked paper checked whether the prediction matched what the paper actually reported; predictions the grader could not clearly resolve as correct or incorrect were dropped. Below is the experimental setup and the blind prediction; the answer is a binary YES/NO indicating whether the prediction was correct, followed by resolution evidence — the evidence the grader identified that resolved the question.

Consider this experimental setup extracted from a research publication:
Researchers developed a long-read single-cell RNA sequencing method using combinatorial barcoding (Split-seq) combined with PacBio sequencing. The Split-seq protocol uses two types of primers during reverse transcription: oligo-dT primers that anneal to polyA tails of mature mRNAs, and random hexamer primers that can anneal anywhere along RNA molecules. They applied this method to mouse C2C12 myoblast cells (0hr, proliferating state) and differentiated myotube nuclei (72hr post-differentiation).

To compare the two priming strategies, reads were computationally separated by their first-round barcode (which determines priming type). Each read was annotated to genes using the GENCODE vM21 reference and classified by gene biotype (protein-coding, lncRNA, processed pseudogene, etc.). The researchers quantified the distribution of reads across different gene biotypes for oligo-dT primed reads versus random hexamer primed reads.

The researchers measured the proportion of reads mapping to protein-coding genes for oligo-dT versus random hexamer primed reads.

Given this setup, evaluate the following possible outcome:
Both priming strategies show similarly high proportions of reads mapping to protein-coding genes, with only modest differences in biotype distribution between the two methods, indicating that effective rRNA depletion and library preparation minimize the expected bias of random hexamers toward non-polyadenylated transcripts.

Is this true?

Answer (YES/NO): NO